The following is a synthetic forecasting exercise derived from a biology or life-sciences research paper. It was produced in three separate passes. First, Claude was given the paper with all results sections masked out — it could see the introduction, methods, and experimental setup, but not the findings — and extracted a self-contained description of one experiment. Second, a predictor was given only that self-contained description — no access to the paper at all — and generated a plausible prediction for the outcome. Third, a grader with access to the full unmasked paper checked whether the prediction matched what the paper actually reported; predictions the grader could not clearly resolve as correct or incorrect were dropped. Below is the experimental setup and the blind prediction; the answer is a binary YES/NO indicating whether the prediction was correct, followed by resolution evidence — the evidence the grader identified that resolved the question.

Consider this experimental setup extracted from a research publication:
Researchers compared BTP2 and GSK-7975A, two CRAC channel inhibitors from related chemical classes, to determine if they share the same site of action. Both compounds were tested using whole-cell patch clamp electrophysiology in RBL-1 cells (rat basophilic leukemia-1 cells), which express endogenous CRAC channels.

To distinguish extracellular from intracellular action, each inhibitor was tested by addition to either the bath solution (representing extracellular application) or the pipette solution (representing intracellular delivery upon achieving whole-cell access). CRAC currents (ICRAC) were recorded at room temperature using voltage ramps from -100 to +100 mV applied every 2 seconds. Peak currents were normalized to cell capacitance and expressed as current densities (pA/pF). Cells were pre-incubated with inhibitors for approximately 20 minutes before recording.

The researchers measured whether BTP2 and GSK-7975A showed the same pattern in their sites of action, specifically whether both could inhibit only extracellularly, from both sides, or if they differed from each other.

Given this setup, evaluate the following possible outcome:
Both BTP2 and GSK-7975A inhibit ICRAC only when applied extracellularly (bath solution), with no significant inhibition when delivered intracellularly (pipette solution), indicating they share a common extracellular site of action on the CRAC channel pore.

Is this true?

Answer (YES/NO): YES